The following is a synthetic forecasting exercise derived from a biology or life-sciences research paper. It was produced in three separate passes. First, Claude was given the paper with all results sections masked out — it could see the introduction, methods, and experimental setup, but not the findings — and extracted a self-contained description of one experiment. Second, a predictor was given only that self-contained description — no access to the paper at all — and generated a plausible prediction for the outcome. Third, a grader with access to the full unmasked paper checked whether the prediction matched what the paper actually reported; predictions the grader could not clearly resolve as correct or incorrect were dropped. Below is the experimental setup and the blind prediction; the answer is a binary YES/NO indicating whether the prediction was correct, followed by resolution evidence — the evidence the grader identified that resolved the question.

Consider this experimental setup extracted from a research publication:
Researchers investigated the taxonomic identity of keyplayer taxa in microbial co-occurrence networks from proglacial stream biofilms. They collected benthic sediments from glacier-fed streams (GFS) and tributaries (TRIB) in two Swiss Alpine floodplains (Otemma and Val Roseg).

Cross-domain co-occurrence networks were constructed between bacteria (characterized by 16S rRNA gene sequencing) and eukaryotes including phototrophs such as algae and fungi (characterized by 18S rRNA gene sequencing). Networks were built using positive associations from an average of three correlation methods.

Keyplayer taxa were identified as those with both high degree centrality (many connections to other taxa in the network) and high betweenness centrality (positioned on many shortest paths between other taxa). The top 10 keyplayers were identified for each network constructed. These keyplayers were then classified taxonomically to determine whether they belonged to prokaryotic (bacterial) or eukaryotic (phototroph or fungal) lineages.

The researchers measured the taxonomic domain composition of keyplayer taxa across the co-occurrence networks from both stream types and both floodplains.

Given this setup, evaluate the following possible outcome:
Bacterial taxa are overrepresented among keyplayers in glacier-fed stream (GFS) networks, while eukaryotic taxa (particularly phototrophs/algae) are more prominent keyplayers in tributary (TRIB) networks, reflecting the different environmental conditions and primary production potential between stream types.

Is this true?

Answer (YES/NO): NO